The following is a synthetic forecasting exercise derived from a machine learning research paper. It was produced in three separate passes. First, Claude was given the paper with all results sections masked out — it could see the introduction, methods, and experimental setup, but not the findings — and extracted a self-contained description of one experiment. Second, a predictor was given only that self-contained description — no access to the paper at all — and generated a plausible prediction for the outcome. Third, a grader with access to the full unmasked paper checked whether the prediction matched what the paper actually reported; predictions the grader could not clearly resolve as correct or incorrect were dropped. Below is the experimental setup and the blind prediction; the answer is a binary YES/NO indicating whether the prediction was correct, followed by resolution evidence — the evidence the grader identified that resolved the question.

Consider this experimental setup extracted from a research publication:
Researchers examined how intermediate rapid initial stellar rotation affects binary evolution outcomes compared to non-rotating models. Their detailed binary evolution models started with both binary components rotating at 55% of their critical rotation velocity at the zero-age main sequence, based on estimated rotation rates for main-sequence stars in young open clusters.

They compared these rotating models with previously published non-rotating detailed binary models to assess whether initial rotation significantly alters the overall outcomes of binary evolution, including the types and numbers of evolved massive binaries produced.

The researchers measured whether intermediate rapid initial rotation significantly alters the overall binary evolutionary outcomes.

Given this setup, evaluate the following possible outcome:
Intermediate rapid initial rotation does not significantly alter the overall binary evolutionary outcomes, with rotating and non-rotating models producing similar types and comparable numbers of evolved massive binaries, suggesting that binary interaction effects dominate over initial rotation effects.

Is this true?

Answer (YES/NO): YES